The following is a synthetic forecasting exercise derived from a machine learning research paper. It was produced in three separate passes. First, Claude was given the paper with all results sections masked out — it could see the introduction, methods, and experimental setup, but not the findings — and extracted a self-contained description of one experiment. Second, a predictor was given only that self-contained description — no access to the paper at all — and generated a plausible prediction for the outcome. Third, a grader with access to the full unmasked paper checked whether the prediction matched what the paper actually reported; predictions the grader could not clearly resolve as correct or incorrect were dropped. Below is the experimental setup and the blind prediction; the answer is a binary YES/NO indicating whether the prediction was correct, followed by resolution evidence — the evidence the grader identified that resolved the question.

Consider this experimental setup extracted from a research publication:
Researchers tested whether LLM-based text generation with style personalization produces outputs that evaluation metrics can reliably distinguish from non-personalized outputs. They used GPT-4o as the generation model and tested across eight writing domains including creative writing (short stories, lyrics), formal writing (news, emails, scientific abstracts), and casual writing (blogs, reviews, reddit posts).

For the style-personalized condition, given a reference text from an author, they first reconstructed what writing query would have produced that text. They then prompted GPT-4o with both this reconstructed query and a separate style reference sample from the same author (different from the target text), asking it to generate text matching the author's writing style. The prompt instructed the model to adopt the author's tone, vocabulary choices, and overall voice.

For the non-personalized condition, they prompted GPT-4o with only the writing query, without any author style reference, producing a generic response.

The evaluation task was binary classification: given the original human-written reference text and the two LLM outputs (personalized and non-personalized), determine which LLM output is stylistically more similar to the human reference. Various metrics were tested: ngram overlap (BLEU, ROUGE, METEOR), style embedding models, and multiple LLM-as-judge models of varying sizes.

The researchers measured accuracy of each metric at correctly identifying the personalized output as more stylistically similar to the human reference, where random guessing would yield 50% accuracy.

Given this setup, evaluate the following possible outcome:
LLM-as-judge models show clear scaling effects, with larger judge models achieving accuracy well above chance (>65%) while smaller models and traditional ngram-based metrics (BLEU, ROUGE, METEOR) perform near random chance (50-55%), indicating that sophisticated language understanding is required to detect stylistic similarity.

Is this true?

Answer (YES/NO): NO